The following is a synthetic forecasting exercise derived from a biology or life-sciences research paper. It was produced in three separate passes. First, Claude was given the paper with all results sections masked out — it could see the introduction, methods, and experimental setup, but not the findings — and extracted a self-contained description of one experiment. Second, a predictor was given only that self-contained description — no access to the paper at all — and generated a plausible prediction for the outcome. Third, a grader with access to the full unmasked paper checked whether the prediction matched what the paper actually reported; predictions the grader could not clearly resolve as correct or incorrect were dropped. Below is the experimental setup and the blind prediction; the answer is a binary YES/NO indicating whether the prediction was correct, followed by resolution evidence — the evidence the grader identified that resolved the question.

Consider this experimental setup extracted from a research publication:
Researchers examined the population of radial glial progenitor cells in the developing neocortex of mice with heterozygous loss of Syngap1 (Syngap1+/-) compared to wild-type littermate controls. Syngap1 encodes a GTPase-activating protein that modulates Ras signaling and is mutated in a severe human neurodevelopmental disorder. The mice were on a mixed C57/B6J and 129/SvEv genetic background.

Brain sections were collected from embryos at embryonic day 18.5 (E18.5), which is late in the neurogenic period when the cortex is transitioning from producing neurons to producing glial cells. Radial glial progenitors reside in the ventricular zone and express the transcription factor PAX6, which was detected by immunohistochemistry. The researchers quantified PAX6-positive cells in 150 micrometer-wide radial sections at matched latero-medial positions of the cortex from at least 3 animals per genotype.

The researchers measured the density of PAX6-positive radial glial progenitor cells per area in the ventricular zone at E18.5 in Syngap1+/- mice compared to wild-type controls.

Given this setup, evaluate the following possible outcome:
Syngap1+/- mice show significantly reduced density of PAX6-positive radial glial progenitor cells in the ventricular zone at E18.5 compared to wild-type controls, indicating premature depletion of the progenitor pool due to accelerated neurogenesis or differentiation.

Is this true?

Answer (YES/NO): NO